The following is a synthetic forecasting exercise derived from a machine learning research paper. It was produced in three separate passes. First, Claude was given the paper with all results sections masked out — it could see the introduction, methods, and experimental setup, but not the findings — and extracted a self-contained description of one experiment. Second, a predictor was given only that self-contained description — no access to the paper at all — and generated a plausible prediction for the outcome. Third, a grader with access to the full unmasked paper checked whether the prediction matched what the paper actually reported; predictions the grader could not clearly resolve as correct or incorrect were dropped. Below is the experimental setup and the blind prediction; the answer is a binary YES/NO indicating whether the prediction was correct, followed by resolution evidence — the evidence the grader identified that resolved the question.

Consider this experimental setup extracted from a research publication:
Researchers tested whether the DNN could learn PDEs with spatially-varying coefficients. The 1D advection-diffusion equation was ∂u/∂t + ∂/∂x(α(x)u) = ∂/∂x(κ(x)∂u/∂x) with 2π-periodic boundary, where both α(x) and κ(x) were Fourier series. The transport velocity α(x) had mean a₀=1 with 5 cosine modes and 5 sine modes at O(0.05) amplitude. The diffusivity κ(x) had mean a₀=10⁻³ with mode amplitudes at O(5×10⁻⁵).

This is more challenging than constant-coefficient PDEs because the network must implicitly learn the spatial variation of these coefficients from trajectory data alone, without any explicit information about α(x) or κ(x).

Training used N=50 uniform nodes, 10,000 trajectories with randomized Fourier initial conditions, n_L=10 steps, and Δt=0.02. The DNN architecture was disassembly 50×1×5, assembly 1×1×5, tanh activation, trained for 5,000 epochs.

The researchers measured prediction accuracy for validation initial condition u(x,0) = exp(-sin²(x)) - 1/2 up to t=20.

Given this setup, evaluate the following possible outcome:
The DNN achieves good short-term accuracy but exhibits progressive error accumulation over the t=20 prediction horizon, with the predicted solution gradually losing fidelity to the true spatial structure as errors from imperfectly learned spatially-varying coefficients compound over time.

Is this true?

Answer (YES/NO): NO